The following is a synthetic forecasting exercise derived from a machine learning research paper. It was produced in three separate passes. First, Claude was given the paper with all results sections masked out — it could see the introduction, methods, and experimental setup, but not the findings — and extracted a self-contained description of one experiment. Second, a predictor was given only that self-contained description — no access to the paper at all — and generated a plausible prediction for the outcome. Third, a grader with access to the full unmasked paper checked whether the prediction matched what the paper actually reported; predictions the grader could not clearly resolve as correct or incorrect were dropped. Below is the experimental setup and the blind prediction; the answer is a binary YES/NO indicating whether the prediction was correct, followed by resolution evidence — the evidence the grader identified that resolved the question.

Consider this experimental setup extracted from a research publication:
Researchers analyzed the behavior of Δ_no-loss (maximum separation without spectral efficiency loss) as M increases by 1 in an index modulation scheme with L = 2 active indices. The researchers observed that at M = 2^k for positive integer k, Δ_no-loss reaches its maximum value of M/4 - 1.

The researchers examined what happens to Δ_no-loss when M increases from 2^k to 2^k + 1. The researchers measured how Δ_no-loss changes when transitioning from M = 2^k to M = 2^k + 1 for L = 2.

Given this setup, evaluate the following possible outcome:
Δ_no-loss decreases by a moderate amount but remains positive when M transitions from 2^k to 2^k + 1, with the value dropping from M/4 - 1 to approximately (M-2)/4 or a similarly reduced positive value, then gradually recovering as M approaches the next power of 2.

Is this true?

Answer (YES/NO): NO